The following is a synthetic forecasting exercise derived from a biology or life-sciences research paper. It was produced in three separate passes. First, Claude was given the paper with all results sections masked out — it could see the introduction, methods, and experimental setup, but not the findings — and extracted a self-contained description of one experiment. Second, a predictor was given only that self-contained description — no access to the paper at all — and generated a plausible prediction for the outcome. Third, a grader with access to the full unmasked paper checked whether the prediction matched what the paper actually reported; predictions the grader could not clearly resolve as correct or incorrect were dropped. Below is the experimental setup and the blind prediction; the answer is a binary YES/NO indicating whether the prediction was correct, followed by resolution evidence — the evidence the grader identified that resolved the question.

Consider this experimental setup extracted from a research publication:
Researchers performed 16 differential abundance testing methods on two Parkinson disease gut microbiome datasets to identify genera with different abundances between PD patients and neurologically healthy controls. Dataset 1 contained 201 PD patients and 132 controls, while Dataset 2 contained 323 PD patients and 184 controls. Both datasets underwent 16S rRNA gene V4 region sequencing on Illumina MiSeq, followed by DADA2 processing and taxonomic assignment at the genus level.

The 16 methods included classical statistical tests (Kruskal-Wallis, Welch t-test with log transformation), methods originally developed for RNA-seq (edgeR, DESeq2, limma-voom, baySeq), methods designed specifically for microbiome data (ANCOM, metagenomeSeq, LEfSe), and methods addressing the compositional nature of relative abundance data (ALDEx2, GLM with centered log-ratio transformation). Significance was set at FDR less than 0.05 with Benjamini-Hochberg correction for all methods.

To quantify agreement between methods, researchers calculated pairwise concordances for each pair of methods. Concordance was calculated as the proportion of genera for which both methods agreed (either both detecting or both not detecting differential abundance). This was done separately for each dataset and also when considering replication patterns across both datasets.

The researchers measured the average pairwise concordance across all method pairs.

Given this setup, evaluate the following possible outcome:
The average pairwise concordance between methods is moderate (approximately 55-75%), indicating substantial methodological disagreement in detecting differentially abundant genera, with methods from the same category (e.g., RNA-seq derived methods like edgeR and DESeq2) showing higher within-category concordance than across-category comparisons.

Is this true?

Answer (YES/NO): NO